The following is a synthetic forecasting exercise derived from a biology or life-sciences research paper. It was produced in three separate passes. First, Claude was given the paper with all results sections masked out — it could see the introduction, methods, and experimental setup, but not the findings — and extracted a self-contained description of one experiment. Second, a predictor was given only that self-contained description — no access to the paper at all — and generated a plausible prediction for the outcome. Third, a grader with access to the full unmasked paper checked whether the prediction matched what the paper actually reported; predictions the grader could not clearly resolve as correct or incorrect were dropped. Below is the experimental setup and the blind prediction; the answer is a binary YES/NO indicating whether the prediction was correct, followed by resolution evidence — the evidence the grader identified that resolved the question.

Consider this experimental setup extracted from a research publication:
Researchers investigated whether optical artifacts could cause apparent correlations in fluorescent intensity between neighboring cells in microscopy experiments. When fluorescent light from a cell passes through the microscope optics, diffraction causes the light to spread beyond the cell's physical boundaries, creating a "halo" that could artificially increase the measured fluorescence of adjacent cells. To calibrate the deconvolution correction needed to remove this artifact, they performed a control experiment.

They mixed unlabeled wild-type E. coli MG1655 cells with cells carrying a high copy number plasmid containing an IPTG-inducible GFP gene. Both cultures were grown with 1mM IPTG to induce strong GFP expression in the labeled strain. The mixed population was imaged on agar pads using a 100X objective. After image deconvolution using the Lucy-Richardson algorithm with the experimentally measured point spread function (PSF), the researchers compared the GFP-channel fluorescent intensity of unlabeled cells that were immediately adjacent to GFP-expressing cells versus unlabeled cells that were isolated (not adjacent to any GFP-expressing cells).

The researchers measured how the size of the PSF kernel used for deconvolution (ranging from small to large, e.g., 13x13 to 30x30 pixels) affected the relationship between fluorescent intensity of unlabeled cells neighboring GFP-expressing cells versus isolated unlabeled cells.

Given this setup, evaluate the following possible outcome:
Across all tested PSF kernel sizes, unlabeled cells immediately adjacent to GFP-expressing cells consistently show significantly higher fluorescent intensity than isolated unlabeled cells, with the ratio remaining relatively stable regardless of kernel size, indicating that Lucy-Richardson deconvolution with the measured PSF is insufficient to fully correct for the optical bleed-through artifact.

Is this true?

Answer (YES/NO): NO